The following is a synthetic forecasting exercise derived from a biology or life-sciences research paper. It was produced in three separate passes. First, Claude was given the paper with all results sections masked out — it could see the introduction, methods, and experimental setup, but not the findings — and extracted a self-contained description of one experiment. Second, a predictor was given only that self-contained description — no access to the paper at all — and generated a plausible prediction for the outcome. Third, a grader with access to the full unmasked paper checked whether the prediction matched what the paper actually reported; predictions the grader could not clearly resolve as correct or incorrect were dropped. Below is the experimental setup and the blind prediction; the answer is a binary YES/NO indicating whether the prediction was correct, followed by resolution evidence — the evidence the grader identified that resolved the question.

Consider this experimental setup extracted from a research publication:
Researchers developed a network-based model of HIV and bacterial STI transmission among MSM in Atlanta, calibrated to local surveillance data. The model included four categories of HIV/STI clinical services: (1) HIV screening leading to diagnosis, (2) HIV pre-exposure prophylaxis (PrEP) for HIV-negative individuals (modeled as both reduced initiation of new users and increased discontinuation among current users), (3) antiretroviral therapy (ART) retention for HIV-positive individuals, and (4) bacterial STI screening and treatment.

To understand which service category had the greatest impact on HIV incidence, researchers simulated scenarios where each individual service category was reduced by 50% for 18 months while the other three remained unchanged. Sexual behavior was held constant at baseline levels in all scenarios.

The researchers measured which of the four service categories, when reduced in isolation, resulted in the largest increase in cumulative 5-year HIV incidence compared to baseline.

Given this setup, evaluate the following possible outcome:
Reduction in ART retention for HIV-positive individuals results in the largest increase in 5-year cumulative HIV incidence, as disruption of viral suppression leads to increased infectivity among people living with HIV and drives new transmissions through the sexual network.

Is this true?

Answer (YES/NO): YES